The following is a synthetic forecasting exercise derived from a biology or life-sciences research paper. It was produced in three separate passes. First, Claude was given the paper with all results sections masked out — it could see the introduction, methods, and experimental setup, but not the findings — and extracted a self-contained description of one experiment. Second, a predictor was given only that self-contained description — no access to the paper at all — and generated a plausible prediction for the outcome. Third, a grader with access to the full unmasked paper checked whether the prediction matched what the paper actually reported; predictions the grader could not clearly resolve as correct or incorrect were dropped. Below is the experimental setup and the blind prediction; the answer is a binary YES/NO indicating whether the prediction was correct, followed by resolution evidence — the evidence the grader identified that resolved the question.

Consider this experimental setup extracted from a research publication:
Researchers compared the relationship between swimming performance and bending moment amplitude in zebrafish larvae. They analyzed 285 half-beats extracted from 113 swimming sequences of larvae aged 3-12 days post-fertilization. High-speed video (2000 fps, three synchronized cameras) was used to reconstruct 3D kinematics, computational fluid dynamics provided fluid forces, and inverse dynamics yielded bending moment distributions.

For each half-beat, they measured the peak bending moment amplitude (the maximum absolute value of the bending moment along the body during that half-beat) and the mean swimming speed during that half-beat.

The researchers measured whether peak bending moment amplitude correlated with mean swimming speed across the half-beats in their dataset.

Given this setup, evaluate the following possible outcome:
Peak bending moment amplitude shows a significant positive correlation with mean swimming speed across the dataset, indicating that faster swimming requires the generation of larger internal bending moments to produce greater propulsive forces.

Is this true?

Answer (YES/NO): NO